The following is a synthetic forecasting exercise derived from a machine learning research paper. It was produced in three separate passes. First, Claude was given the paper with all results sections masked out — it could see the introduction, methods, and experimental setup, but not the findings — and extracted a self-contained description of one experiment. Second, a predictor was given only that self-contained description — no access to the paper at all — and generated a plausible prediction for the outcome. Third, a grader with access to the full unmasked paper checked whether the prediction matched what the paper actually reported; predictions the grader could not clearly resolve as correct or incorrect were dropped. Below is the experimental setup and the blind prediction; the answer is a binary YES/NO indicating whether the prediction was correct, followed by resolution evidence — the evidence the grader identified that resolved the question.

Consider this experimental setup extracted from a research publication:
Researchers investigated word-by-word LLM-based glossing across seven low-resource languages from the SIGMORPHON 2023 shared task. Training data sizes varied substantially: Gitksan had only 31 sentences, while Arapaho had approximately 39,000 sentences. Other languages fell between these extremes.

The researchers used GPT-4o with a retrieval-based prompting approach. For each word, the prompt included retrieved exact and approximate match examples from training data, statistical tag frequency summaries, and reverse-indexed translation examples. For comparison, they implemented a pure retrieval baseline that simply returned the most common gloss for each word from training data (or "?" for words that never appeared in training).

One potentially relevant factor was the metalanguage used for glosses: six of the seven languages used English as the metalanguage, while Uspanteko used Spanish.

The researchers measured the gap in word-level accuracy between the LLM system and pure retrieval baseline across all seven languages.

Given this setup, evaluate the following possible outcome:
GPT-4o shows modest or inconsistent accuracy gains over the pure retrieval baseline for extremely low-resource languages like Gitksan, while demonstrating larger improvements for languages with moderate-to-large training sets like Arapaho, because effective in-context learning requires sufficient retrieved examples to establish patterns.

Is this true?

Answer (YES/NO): NO